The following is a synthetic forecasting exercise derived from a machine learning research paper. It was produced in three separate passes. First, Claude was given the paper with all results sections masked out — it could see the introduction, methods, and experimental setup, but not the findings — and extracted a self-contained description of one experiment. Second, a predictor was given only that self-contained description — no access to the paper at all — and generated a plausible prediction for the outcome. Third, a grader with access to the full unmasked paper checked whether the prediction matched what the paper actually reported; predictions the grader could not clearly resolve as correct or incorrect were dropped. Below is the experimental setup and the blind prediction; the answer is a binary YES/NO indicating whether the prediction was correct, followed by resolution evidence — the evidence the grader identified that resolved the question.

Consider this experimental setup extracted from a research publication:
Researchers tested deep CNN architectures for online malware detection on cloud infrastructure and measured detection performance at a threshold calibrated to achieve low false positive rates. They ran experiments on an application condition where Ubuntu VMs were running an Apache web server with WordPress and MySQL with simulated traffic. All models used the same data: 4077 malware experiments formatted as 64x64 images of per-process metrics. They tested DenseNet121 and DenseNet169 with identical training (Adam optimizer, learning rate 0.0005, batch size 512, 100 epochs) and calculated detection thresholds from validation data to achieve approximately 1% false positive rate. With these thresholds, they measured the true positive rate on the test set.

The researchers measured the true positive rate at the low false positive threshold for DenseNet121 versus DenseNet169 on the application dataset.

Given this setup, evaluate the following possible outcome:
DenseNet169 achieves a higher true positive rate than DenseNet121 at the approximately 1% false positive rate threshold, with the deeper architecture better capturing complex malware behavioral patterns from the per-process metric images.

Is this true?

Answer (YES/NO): NO